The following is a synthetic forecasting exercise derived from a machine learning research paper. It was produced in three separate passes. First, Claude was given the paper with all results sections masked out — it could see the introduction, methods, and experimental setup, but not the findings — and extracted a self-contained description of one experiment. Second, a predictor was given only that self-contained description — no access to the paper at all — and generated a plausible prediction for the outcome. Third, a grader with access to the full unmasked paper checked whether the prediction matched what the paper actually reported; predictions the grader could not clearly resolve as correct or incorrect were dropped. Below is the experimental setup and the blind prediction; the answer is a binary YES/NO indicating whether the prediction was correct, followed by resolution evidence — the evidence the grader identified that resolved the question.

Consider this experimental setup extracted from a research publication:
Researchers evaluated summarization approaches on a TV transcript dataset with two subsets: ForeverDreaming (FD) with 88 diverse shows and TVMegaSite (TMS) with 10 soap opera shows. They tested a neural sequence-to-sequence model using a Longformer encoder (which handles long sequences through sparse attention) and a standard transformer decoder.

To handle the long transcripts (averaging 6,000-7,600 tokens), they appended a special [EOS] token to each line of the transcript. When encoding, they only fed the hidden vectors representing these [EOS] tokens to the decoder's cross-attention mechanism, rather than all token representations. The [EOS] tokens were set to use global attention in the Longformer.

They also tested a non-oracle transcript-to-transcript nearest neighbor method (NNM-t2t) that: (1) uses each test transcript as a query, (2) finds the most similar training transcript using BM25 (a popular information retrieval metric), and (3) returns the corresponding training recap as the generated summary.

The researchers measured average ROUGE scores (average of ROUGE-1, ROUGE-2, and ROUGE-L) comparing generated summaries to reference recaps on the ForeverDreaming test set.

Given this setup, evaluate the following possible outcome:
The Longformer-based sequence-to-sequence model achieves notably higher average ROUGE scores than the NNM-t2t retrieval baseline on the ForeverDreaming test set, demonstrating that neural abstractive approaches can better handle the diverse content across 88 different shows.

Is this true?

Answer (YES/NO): NO